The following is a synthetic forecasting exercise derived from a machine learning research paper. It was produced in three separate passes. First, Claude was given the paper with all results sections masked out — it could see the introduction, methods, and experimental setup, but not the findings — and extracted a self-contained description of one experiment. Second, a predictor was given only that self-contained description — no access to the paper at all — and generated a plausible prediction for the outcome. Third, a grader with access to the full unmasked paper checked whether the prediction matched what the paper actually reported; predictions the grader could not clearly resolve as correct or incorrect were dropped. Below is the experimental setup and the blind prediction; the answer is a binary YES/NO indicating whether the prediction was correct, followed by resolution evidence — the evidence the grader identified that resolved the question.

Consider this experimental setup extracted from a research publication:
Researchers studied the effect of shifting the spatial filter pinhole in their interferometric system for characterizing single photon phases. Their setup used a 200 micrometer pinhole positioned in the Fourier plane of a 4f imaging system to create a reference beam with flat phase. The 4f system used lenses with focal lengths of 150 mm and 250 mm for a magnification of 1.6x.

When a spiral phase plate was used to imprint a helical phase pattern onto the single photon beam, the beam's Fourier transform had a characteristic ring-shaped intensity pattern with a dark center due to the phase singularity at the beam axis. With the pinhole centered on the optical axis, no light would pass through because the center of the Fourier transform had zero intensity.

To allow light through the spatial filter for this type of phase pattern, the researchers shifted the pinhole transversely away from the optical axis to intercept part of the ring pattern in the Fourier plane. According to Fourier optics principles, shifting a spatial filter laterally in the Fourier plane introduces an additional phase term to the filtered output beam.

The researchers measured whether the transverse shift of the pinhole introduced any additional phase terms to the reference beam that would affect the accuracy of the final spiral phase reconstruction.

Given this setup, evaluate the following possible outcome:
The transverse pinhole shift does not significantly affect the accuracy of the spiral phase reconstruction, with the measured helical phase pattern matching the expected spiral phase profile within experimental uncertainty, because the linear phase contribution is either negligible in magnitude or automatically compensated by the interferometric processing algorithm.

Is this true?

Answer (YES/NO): YES